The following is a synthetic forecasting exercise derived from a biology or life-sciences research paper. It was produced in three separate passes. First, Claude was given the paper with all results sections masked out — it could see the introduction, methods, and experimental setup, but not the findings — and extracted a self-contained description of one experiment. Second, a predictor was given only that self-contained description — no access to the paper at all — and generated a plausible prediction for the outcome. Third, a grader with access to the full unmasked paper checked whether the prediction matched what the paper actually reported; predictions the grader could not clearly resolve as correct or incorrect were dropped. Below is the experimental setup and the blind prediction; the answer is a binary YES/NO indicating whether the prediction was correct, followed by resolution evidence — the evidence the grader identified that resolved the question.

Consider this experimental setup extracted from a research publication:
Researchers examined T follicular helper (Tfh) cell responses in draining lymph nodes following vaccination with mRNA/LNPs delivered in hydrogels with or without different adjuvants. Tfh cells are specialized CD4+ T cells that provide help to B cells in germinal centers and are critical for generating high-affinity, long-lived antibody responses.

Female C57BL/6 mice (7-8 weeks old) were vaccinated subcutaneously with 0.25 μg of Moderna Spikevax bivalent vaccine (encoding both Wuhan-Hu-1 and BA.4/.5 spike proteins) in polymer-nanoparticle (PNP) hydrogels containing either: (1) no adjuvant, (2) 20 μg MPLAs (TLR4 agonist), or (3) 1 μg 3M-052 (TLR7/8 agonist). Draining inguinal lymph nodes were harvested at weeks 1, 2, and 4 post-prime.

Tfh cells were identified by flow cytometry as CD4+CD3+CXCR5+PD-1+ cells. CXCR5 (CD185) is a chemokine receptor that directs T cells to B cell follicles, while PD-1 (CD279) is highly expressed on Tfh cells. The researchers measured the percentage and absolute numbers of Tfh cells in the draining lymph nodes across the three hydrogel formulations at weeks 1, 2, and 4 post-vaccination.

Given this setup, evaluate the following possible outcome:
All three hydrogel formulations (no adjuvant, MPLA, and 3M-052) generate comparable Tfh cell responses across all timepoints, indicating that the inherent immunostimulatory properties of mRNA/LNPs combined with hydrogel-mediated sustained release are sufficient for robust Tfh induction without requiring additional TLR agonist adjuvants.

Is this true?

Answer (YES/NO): NO